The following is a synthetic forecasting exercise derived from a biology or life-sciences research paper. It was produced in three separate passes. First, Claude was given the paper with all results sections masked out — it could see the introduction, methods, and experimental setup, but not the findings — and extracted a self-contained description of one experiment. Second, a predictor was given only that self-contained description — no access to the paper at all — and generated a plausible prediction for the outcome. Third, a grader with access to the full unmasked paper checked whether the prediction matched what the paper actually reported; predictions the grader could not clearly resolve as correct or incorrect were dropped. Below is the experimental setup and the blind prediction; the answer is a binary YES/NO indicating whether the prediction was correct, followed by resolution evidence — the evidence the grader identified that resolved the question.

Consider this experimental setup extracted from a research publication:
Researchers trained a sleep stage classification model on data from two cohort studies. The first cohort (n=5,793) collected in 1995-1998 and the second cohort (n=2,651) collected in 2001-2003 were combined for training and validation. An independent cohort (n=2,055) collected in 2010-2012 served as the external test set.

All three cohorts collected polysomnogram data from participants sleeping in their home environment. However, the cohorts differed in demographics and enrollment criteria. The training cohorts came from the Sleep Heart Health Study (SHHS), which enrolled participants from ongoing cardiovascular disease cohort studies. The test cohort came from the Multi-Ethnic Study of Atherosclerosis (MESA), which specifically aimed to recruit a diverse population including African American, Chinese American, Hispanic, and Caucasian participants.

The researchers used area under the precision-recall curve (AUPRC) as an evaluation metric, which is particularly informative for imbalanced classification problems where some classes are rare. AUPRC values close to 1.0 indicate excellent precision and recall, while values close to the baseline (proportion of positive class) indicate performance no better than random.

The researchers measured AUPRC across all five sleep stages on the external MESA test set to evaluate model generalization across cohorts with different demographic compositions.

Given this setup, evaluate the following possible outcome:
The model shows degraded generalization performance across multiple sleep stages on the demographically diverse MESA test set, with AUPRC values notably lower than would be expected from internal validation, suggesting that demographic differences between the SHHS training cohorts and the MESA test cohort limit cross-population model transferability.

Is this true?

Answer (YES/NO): YES